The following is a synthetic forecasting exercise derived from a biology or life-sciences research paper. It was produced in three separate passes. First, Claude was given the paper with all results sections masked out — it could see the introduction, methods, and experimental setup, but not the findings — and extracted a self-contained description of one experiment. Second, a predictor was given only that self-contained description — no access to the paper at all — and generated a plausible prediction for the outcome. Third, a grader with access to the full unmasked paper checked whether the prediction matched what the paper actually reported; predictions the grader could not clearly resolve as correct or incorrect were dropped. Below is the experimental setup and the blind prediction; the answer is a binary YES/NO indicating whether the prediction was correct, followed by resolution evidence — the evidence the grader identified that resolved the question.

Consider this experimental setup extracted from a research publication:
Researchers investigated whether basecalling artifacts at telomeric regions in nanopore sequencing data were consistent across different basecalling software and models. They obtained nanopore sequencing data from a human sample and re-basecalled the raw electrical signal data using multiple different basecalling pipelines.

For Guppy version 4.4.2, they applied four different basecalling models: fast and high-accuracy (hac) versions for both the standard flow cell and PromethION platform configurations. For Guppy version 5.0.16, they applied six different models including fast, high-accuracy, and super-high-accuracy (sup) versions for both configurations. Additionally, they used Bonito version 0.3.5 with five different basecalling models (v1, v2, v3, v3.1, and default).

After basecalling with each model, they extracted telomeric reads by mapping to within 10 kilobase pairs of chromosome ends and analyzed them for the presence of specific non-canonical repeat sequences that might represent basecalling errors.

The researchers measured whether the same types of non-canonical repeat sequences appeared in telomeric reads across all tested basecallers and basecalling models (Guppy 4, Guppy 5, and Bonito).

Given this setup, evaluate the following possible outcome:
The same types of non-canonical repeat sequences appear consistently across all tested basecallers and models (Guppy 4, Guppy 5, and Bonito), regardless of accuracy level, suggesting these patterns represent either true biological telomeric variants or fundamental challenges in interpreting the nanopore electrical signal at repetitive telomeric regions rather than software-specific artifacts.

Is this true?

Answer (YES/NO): NO